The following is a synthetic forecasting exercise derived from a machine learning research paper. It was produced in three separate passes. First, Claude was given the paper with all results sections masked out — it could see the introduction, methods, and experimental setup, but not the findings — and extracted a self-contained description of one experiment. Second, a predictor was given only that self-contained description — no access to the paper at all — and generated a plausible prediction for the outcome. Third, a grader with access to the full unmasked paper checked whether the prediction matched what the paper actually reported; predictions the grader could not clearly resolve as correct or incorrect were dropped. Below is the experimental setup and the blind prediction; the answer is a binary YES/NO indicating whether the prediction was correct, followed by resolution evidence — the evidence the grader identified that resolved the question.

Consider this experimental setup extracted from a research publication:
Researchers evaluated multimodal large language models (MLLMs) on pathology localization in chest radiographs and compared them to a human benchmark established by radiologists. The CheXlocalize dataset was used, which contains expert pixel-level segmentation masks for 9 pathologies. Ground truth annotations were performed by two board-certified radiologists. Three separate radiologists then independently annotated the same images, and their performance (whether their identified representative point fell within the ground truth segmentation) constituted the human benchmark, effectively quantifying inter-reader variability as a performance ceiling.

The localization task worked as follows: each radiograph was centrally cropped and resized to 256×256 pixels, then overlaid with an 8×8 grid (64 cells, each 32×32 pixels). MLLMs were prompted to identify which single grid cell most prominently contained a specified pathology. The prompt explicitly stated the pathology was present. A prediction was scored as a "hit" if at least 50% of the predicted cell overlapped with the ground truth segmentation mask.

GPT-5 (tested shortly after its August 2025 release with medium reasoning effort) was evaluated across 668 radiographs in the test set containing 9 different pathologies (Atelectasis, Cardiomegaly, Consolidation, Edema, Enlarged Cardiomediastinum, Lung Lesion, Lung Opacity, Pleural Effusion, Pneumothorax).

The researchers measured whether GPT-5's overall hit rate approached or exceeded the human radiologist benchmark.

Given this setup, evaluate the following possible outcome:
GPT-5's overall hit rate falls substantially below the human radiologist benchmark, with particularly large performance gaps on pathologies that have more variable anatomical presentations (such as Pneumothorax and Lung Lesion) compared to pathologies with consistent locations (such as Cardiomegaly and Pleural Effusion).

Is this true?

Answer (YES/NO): NO